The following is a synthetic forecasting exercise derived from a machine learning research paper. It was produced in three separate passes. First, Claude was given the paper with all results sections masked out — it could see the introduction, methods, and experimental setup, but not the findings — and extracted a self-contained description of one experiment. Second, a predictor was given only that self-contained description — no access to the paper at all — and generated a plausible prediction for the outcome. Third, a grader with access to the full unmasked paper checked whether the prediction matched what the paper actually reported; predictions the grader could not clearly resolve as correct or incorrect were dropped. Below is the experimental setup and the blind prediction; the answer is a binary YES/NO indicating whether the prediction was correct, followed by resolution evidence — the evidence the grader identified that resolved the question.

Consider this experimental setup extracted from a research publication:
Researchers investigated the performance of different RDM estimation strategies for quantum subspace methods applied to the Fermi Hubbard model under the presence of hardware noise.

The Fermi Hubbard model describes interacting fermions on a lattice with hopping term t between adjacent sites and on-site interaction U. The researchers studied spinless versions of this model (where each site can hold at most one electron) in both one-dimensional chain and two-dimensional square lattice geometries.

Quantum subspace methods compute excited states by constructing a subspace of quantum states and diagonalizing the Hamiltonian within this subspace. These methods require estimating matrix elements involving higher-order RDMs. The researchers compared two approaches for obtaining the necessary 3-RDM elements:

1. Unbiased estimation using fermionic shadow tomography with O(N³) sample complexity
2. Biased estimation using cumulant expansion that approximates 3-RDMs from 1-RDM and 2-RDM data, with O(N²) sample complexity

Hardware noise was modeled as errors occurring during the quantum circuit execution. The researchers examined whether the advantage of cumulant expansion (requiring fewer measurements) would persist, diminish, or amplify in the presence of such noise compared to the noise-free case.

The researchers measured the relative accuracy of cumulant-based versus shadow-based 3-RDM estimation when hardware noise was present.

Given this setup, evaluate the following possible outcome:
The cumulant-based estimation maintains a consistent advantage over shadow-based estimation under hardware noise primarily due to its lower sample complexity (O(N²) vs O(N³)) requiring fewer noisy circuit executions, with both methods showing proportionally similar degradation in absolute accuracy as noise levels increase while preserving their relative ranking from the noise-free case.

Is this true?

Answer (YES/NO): NO